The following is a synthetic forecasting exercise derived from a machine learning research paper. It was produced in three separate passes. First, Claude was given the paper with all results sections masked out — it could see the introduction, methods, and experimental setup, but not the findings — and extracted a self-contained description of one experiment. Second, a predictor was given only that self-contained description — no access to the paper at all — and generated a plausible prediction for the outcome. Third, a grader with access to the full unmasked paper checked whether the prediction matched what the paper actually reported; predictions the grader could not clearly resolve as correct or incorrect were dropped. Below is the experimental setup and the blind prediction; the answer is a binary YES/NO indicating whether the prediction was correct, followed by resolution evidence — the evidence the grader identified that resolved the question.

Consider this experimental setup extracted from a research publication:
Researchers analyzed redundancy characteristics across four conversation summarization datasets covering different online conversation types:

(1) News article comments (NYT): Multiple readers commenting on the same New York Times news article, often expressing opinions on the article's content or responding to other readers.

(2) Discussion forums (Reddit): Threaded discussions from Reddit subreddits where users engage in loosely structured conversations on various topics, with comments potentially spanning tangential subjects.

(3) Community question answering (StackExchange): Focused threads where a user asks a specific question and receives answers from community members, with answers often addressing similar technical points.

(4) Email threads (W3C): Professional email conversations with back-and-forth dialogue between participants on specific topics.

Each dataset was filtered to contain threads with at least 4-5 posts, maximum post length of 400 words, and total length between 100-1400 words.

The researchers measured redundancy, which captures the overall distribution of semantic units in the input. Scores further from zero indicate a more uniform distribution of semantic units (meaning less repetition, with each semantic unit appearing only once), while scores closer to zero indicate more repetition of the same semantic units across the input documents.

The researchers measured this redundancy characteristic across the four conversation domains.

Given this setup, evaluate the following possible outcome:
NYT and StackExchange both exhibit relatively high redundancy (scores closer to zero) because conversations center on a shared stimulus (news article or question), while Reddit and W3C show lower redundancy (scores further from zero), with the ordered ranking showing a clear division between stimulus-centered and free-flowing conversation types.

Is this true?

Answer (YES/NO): NO